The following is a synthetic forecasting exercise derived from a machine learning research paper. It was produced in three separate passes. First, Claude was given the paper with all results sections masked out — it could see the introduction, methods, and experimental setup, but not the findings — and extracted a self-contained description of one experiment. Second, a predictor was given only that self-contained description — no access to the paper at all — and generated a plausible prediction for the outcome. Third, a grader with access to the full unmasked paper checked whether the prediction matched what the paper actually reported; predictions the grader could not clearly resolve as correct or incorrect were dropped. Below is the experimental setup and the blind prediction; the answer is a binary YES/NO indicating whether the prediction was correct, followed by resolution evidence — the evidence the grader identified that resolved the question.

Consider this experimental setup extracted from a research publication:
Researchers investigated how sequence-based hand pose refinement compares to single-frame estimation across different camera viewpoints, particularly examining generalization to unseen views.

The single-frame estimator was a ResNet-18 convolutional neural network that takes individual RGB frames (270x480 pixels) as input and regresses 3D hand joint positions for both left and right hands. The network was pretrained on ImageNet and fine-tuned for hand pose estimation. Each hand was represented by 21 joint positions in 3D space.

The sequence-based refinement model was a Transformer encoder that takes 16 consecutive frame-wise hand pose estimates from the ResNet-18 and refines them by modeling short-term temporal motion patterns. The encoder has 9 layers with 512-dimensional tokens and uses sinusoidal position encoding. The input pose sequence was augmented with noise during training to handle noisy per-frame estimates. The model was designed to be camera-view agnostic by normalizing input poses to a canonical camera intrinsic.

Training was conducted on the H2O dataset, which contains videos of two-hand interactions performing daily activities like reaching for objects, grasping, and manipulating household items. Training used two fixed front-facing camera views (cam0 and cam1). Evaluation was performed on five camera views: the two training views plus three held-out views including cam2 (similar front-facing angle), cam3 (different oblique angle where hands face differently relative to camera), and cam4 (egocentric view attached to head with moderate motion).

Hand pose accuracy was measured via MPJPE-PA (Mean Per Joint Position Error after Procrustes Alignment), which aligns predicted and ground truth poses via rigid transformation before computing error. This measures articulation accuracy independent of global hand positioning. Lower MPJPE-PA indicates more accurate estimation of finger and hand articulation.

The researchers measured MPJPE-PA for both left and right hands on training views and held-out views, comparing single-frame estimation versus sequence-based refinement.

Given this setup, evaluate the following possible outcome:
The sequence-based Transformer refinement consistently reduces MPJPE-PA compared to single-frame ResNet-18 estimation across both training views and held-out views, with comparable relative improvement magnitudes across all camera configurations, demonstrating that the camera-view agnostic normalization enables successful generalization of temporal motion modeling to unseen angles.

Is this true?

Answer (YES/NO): YES